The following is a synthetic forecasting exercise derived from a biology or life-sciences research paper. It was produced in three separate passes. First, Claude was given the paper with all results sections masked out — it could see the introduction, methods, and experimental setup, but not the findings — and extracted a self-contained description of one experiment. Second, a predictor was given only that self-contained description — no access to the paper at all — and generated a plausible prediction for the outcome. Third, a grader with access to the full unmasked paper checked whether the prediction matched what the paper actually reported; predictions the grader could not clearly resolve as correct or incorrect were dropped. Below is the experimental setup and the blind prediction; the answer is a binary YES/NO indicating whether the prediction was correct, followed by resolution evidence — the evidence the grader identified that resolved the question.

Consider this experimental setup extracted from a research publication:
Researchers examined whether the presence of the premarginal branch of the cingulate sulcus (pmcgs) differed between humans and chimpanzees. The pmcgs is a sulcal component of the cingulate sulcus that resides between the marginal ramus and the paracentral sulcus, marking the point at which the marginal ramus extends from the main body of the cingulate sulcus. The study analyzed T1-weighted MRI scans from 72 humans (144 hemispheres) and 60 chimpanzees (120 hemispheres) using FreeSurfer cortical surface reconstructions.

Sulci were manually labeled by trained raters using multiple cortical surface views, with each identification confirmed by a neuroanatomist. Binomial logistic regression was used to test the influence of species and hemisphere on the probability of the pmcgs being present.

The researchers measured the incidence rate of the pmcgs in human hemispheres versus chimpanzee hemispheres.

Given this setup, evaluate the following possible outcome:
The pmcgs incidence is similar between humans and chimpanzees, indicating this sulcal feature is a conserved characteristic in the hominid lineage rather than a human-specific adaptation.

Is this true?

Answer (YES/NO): YES